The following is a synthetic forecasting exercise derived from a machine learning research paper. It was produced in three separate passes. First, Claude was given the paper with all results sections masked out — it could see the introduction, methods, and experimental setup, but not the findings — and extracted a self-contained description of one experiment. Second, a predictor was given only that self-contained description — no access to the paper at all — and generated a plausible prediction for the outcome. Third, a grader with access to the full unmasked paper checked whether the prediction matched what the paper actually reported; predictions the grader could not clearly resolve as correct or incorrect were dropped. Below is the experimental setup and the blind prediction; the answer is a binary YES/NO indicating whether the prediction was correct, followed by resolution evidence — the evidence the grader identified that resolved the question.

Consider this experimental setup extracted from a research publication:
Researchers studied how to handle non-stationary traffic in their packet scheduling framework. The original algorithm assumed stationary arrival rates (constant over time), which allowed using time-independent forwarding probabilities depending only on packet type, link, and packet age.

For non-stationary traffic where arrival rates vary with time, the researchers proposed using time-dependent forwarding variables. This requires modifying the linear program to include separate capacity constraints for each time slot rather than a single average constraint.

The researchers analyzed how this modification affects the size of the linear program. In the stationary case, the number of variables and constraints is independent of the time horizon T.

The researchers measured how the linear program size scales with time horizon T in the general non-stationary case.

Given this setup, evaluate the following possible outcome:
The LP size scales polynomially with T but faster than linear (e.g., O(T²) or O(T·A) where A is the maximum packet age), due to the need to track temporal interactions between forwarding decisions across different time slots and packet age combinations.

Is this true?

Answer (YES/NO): NO